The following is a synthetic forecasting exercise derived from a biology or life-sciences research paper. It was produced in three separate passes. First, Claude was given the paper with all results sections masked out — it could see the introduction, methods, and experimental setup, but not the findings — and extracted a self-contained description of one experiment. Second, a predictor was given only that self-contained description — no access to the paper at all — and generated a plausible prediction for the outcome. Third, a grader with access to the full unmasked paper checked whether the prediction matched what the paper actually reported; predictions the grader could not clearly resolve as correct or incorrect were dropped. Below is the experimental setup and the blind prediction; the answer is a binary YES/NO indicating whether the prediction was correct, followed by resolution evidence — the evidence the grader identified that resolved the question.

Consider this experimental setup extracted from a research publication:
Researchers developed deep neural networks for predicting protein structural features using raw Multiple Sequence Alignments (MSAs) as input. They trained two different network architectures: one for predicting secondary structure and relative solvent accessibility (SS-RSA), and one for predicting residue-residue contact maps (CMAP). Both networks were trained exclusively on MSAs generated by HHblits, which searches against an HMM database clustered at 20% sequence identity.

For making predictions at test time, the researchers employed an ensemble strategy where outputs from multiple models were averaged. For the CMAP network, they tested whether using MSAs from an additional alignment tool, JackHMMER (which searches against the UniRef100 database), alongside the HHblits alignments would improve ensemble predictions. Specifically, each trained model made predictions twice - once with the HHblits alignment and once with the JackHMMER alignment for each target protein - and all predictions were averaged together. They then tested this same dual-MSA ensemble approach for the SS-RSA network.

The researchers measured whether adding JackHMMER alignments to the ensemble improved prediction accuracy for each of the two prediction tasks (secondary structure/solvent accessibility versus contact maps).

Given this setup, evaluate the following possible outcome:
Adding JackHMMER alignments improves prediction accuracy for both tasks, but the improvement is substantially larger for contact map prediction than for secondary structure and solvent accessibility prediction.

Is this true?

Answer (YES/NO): NO